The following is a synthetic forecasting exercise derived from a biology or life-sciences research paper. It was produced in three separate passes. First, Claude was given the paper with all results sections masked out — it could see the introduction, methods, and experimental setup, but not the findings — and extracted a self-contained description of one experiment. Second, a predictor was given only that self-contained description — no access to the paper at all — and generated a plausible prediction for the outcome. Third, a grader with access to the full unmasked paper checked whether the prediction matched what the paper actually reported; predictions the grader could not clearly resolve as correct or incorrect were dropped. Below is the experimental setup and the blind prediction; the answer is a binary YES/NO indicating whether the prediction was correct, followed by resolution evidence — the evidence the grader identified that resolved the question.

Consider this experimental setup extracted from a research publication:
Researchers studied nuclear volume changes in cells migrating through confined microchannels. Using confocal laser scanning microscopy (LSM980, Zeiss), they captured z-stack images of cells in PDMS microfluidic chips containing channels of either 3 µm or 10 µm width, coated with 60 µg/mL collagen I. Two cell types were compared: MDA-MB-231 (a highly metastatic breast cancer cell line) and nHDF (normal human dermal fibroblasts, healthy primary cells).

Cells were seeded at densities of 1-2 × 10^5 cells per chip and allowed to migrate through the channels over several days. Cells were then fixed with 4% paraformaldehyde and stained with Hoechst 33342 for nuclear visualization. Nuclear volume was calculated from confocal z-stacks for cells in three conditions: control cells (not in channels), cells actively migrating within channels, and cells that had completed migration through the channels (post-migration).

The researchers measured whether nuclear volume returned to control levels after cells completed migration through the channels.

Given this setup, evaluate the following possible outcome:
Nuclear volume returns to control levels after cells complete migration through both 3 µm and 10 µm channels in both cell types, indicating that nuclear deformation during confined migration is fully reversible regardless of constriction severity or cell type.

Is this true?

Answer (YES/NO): NO